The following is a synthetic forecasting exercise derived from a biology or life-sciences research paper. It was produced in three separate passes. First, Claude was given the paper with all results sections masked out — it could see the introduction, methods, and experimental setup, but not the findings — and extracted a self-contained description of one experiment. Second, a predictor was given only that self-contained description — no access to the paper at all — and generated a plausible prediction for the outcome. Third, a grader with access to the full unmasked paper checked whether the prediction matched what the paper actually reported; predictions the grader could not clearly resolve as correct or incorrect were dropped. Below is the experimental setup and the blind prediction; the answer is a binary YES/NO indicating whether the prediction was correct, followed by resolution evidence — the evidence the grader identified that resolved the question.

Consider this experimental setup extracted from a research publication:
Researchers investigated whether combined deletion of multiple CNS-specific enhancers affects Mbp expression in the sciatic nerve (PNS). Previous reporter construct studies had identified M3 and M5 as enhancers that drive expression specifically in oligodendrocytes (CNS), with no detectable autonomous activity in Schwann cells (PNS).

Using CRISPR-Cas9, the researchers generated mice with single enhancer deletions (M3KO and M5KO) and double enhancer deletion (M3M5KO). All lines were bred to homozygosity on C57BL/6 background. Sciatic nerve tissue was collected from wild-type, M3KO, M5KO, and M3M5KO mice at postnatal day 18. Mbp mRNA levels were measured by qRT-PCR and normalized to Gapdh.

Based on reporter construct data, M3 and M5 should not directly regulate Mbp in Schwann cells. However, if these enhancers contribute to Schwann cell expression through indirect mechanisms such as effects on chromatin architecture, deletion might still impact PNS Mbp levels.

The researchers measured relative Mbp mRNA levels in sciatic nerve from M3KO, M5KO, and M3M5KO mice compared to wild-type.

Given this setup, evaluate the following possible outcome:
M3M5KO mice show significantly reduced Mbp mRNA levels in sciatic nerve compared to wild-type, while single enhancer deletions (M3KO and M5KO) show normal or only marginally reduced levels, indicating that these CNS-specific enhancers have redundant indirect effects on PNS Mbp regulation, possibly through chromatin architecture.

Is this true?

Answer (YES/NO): NO